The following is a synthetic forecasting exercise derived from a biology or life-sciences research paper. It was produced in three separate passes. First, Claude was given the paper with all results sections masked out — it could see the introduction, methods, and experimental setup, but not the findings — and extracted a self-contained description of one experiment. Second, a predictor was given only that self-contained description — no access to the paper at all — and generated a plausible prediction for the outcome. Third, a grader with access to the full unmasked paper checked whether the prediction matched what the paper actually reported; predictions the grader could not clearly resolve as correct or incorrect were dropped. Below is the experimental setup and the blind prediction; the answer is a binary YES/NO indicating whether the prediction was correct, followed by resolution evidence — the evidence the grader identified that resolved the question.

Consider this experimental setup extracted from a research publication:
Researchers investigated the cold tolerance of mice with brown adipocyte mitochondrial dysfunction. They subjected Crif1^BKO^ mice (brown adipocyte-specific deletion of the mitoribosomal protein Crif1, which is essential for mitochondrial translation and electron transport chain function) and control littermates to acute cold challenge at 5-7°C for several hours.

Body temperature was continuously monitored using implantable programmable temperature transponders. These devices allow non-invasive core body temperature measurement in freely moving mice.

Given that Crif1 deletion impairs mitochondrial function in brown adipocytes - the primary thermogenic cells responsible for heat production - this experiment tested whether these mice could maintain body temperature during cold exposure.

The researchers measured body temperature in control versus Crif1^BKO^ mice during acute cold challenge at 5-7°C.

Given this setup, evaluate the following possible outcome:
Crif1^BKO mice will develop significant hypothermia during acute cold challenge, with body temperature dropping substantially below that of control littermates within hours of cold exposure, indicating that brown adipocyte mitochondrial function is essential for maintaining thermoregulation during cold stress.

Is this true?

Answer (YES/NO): NO